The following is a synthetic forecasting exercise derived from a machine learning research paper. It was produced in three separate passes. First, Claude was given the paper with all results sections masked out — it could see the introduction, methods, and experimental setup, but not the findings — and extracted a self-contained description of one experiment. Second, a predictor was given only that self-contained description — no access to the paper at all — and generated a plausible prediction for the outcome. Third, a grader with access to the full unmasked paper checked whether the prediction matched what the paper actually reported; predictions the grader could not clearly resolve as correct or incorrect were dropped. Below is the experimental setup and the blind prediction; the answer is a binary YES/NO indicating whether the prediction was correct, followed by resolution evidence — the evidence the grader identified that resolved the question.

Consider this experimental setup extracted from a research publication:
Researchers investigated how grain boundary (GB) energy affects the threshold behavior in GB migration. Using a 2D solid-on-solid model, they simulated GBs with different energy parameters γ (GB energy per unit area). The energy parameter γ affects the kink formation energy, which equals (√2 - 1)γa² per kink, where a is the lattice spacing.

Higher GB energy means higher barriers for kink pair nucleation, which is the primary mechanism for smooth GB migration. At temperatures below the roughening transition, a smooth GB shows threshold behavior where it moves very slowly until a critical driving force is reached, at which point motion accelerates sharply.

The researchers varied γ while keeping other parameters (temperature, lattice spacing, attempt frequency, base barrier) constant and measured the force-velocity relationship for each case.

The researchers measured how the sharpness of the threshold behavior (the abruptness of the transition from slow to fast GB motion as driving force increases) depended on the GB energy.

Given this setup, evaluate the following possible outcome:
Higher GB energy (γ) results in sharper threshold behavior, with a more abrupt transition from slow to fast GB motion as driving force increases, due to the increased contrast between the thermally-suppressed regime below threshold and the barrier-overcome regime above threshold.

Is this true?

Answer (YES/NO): YES